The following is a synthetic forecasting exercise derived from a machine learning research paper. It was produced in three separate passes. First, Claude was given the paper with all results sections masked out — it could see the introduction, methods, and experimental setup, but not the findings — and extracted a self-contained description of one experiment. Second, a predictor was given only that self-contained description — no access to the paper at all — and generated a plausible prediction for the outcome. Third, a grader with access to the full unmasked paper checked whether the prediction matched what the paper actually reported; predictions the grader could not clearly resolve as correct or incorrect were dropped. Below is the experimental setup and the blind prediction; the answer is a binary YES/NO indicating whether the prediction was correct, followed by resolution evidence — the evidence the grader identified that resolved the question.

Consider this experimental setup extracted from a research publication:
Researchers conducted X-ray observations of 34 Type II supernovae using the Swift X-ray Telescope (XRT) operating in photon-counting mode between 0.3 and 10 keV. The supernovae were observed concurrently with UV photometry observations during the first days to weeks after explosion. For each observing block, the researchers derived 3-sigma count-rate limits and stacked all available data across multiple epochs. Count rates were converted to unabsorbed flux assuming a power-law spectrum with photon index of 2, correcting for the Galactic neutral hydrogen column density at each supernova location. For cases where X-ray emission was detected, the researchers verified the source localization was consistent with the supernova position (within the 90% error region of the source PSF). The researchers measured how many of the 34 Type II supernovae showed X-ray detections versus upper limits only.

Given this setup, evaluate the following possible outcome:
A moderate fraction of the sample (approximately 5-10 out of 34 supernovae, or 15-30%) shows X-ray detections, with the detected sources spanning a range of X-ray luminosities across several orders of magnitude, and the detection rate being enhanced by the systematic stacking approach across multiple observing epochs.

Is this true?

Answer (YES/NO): NO